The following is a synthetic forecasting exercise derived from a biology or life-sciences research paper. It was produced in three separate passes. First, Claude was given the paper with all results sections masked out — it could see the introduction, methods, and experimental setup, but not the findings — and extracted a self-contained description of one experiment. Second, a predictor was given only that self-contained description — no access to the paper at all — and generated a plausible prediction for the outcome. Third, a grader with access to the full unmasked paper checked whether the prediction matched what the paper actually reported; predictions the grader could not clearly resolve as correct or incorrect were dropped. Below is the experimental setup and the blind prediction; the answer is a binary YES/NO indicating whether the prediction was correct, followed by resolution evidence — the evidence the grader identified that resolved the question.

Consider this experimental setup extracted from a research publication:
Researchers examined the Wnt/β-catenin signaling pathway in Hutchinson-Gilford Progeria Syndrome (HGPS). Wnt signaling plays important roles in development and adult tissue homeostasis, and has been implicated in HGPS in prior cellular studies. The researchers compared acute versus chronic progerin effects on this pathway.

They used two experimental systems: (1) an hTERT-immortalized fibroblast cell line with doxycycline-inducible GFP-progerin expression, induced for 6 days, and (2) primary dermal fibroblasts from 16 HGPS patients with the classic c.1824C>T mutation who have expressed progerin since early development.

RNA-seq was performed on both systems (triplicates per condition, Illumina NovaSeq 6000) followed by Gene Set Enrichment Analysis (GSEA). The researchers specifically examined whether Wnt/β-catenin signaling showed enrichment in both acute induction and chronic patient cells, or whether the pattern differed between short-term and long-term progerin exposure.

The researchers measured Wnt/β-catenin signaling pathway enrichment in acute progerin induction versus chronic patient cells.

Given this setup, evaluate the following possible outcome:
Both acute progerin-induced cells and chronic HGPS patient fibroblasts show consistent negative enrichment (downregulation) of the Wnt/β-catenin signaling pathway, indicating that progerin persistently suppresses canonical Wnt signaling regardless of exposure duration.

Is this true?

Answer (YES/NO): NO